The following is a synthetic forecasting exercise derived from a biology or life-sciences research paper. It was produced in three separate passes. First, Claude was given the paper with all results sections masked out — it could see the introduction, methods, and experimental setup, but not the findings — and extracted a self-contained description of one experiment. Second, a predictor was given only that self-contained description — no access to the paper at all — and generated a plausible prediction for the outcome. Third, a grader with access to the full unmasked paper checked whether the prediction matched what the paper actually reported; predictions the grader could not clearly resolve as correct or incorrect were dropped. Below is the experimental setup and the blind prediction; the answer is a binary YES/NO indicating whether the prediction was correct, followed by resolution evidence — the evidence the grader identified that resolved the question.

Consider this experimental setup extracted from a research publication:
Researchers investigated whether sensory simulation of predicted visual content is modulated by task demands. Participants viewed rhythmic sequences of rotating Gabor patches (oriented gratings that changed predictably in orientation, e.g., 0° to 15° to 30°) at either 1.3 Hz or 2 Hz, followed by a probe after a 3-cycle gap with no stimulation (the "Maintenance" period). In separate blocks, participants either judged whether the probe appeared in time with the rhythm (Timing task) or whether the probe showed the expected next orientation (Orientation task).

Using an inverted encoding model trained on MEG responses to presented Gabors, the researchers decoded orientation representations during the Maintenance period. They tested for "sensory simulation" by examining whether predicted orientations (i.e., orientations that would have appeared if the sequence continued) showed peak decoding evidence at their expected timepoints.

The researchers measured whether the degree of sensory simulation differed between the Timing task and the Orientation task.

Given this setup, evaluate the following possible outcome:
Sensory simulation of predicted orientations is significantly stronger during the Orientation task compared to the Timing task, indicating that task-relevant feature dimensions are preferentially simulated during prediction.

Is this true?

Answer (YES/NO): NO